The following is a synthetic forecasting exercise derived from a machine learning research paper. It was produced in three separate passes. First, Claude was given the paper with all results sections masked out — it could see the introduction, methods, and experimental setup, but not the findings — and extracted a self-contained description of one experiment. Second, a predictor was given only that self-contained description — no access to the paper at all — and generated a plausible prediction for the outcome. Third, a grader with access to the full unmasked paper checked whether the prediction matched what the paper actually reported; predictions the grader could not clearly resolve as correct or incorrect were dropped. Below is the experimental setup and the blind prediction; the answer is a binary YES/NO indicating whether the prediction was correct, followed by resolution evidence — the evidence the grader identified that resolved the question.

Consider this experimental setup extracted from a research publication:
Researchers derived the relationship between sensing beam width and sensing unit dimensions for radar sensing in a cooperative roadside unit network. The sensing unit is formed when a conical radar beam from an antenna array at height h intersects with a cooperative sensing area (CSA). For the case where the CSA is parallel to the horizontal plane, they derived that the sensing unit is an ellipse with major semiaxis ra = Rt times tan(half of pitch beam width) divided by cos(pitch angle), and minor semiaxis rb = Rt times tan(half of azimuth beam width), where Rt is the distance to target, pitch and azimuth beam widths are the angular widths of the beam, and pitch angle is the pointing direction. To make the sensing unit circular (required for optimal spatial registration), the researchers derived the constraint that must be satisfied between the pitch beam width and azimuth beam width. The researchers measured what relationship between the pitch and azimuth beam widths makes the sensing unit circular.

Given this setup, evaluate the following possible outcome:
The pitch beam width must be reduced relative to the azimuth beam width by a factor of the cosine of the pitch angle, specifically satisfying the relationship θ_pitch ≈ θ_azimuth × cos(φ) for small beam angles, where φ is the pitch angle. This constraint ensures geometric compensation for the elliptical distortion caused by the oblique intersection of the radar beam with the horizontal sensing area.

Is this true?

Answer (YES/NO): YES